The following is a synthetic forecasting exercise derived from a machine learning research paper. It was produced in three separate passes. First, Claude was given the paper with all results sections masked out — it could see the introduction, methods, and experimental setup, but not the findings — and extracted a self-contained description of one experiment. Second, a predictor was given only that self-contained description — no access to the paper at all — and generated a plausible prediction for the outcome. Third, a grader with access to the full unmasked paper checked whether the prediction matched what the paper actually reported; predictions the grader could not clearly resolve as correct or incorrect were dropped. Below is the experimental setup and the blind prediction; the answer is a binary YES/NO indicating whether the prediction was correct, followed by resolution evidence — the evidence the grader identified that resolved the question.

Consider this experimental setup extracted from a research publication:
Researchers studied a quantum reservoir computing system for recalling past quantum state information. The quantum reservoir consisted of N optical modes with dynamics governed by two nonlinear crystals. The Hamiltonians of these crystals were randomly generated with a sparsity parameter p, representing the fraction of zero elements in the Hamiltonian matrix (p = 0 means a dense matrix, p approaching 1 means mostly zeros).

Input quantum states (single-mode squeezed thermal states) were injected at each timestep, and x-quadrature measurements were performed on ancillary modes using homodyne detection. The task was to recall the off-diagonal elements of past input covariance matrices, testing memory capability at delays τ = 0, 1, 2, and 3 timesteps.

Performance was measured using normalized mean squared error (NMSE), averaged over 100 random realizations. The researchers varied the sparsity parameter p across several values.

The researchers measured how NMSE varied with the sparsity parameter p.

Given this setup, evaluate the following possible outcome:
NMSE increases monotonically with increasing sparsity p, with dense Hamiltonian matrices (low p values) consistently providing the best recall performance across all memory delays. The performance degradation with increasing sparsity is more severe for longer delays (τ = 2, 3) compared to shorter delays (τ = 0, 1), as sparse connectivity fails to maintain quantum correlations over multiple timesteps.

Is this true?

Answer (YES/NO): NO